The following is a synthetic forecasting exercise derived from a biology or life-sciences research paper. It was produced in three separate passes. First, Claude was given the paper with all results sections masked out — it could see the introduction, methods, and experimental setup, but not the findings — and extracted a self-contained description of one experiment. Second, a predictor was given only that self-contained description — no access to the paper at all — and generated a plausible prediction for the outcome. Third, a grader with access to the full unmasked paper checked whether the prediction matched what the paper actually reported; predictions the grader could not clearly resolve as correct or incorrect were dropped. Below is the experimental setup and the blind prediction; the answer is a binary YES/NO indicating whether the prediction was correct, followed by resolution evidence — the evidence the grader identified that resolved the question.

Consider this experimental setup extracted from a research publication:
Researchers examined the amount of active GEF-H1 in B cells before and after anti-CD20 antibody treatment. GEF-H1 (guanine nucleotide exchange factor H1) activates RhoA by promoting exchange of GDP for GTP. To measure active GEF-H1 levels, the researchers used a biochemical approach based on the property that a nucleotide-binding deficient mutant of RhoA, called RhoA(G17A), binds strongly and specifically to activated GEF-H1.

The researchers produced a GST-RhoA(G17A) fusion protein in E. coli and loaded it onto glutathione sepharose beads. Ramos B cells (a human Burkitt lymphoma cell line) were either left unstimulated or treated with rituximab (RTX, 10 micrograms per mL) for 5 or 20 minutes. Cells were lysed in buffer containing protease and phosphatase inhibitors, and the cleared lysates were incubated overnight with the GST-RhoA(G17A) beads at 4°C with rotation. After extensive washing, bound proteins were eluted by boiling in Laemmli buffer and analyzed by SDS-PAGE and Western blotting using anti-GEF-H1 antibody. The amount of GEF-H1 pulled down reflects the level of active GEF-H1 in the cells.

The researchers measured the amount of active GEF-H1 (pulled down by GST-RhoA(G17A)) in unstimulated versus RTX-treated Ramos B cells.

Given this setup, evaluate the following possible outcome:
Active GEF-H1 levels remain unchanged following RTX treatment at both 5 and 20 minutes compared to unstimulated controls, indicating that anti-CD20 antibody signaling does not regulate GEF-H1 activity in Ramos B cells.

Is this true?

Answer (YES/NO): NO